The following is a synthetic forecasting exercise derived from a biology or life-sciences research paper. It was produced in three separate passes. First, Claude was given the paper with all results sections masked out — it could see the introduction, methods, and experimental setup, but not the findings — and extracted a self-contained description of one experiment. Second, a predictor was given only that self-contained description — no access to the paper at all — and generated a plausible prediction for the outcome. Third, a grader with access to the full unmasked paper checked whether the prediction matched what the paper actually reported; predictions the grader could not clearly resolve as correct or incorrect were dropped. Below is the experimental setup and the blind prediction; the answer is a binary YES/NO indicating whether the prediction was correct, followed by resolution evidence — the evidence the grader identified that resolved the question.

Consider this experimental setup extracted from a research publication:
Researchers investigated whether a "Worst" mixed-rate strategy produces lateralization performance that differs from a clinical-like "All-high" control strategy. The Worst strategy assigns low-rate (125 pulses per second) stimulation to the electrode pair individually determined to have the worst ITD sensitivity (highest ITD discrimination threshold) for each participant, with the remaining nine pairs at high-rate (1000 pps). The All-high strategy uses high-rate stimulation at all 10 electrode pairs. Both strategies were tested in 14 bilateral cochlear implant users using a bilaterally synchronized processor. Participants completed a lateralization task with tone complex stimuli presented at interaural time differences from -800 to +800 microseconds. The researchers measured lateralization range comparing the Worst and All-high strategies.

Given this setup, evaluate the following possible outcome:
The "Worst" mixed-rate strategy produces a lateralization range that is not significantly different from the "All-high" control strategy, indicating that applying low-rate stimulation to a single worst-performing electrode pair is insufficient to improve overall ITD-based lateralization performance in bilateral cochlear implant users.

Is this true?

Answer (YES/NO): YES